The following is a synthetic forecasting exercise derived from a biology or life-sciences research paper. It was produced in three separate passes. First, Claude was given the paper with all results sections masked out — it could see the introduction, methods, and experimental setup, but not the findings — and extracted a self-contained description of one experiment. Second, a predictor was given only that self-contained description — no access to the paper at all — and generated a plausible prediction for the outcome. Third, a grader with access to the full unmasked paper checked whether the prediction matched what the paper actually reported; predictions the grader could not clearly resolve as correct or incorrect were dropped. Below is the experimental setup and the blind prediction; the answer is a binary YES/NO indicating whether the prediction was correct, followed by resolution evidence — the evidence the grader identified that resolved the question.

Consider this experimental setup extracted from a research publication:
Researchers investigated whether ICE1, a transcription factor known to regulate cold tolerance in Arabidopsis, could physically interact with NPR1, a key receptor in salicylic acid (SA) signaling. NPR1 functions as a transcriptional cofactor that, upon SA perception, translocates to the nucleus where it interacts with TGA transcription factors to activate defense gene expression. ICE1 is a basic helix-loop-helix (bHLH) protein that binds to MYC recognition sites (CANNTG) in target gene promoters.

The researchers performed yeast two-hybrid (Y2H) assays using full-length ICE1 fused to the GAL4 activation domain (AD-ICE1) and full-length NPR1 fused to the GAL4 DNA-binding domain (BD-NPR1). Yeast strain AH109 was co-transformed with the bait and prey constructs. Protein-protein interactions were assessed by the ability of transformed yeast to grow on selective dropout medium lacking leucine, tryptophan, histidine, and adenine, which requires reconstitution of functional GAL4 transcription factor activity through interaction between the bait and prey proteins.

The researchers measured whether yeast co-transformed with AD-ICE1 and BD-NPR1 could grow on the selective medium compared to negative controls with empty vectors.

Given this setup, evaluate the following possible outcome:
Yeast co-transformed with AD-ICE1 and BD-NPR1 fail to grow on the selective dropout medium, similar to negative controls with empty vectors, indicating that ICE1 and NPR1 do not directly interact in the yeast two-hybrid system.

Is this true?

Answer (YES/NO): NO